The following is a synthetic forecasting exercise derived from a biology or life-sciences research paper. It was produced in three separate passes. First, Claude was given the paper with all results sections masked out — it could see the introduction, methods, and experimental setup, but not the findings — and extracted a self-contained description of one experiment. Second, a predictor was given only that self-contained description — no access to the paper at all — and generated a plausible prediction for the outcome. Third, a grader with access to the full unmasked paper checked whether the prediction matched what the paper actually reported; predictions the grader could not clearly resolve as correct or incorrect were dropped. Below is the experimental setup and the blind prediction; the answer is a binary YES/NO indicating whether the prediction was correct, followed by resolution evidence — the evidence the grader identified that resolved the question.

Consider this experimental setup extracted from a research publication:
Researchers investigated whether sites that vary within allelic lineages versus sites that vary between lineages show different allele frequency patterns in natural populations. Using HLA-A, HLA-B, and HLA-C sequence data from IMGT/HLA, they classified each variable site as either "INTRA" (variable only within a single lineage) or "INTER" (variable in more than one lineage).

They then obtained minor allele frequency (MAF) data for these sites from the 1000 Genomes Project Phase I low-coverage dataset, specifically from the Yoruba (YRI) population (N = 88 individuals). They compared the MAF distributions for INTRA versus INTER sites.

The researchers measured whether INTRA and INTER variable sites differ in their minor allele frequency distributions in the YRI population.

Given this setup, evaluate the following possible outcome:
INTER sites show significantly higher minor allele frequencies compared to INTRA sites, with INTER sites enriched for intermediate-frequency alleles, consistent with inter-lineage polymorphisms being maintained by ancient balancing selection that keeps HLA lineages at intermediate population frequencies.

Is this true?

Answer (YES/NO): NO